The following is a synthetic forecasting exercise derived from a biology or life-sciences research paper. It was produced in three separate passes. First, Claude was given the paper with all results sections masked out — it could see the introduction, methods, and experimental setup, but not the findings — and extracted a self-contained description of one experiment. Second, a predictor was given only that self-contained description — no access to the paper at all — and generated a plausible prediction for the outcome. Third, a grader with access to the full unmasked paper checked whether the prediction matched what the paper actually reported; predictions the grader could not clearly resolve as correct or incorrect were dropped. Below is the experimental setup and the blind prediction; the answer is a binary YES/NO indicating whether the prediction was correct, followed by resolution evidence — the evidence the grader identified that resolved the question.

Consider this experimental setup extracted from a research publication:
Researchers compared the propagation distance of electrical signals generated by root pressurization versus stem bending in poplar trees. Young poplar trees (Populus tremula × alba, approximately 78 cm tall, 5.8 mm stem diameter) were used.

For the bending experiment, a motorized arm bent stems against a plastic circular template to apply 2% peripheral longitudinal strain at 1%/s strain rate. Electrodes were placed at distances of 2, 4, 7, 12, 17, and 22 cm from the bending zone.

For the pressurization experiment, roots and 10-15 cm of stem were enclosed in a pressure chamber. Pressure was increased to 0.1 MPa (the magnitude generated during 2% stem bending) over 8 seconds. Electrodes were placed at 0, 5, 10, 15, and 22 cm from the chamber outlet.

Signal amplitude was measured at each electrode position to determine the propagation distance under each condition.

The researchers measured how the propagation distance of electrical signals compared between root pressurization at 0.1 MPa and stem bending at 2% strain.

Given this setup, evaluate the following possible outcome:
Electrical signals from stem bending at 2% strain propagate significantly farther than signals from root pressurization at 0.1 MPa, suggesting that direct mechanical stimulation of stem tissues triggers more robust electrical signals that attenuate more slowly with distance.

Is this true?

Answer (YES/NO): NO